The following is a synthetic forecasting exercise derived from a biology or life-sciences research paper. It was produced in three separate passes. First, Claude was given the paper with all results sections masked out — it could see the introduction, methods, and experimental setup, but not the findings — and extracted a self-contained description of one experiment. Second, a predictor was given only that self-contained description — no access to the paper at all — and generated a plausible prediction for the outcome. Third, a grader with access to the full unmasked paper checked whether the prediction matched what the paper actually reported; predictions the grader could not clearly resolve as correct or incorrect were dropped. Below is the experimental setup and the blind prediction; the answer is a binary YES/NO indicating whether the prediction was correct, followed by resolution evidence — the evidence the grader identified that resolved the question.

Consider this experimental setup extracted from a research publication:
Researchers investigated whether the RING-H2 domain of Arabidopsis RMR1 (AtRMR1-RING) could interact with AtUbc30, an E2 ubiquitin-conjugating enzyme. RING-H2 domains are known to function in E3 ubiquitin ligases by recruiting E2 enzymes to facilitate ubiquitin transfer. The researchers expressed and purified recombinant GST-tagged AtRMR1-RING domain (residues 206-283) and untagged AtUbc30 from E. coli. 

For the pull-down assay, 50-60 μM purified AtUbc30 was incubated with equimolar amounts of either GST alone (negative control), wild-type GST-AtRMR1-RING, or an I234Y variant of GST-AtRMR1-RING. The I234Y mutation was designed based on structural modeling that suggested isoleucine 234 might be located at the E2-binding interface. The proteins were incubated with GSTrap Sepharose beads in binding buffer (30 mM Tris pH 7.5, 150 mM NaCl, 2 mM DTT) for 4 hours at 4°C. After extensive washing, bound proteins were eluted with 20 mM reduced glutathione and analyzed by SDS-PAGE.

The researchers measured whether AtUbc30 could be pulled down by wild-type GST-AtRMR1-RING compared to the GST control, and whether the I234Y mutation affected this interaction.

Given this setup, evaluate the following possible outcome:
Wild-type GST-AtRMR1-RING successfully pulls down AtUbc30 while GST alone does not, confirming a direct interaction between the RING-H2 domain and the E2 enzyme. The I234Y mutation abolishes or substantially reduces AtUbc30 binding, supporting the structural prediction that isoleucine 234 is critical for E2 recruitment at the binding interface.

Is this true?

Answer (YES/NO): YES